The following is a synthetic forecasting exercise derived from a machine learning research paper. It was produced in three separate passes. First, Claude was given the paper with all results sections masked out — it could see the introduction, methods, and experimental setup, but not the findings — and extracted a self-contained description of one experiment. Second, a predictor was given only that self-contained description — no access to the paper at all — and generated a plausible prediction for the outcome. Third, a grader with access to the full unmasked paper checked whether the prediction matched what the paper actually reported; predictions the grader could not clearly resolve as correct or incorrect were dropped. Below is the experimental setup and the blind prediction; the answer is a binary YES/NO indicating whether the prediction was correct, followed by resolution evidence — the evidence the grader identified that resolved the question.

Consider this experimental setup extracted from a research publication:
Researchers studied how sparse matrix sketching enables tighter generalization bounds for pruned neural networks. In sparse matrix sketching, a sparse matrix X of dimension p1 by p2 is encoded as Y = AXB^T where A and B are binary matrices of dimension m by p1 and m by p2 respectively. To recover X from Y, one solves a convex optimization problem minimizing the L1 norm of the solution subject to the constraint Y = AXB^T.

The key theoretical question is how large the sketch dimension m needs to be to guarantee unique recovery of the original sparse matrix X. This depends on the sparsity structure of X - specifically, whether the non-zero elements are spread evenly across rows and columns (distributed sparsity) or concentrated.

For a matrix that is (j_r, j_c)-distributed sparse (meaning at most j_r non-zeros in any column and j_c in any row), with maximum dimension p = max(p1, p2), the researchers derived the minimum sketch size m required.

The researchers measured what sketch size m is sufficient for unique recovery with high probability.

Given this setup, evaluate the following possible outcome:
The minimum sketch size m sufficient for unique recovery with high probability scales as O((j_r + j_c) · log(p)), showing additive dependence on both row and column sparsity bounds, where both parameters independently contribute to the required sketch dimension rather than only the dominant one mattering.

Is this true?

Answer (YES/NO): NO